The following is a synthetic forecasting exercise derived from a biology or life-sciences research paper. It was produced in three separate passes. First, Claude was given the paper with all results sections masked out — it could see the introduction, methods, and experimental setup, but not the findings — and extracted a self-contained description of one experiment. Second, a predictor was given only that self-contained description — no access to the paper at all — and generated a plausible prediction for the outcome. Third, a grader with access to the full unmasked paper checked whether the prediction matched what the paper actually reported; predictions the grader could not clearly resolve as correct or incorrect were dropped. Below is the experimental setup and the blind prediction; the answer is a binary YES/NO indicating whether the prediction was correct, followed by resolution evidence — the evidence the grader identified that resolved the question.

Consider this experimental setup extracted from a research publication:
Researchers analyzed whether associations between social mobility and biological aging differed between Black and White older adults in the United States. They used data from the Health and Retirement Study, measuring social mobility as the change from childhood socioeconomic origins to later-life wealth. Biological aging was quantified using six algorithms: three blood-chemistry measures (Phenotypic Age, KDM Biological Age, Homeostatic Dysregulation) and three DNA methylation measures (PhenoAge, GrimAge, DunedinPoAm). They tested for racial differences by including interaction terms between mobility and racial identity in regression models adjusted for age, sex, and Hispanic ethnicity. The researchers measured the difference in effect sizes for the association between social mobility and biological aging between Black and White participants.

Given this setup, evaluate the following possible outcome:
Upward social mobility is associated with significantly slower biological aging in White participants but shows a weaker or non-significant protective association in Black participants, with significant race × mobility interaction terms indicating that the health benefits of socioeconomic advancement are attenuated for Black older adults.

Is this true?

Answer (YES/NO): NO